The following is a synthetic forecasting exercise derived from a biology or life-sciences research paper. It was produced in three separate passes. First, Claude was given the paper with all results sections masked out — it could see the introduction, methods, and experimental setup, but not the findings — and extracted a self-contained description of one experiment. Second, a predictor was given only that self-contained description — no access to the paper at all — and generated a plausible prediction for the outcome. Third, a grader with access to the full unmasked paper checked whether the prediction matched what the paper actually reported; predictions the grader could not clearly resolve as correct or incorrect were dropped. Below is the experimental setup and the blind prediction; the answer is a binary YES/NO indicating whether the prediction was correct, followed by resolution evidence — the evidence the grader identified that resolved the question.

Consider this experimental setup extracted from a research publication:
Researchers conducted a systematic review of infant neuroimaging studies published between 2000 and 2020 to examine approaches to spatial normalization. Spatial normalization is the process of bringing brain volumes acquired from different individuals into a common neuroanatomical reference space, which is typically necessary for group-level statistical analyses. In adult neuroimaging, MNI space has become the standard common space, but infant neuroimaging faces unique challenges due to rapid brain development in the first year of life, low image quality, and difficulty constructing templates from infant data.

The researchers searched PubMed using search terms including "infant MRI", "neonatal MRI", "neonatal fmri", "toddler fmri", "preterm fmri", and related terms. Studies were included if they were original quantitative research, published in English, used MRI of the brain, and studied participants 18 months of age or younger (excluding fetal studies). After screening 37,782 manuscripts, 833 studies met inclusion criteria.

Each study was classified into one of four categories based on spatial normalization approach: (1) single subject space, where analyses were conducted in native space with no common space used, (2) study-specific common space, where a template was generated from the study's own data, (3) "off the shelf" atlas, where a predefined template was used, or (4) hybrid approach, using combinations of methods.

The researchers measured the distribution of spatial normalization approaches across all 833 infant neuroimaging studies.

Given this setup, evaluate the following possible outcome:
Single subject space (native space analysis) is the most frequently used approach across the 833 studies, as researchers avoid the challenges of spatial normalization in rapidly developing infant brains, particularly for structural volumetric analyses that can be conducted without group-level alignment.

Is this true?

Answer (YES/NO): YES